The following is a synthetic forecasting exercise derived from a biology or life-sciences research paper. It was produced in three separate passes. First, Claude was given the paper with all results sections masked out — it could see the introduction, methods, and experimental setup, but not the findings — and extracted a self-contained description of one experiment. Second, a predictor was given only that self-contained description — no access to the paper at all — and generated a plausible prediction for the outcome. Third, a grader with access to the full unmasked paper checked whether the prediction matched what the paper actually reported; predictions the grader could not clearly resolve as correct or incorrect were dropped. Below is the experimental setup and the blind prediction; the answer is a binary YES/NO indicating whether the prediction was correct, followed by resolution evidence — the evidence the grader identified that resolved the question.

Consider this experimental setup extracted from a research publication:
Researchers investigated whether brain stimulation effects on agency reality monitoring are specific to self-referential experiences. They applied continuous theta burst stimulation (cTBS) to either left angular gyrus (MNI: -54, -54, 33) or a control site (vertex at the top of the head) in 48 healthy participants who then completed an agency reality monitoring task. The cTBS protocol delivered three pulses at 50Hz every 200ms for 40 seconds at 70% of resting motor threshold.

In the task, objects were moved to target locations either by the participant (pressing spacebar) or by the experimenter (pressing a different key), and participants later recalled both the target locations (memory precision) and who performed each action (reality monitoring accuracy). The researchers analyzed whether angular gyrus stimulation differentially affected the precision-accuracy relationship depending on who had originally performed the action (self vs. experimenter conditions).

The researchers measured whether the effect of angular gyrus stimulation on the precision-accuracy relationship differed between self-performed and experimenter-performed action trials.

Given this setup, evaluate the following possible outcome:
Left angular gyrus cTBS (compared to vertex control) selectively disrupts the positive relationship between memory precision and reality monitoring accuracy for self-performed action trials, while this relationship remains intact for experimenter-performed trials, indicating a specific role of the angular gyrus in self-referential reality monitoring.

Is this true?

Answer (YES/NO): YES